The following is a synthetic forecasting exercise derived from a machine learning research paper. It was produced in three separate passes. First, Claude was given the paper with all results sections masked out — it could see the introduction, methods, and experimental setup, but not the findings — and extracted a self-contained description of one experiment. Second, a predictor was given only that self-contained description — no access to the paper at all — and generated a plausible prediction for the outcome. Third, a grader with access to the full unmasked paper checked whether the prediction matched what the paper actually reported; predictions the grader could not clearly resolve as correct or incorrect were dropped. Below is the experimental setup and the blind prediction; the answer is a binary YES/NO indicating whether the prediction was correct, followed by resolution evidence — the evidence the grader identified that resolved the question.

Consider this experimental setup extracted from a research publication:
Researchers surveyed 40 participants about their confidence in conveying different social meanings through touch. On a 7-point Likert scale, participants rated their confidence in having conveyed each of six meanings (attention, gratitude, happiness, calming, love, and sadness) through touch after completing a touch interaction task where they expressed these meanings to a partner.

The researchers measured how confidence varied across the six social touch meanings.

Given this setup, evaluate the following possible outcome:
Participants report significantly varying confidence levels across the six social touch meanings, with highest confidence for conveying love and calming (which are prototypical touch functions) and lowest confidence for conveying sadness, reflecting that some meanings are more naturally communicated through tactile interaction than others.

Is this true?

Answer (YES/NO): NO